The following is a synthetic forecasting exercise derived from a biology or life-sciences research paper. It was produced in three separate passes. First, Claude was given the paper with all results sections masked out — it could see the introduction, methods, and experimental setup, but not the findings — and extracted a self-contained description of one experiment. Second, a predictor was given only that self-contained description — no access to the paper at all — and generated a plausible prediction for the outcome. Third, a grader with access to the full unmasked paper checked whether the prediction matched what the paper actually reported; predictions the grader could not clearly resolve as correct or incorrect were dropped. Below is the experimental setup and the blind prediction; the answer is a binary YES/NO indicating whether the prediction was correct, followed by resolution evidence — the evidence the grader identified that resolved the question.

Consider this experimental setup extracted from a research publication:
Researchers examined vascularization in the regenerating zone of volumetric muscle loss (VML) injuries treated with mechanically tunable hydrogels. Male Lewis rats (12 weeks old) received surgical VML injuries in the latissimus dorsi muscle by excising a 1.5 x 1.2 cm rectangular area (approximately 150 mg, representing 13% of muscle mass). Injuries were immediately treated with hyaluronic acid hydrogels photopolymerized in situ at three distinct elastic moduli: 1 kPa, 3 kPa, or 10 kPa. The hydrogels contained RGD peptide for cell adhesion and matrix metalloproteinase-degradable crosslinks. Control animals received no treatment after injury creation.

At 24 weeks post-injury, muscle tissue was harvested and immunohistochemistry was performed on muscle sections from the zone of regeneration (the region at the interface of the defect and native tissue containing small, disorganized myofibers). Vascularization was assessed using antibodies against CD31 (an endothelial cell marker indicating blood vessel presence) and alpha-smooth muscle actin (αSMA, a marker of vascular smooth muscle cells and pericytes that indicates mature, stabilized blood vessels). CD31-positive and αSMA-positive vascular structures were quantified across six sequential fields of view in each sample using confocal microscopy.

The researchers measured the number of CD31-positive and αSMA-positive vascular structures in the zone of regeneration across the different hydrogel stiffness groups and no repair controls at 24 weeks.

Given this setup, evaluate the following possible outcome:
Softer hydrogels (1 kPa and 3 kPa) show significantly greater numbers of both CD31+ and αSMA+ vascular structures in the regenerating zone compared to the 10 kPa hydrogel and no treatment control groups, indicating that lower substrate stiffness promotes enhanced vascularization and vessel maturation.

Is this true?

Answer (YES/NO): NO